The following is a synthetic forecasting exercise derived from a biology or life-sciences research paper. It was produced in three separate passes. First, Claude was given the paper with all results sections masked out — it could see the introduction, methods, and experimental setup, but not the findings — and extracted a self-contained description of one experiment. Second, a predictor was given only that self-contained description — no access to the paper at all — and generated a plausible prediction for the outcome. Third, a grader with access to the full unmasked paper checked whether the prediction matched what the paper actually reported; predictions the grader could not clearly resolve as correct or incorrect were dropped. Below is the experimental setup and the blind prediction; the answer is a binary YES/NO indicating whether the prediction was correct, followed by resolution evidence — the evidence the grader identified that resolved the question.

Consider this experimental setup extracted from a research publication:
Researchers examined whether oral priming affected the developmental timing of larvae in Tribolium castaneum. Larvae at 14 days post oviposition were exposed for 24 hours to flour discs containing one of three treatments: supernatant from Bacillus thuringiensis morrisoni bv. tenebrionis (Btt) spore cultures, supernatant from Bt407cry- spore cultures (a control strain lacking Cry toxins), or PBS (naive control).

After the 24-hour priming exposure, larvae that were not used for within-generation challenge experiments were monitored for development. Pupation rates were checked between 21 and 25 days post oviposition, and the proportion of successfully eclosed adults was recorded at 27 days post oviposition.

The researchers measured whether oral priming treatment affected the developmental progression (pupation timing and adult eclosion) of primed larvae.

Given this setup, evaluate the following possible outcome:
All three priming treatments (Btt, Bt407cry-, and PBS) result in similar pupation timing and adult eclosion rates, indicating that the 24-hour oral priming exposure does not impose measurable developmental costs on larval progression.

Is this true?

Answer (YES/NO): NO